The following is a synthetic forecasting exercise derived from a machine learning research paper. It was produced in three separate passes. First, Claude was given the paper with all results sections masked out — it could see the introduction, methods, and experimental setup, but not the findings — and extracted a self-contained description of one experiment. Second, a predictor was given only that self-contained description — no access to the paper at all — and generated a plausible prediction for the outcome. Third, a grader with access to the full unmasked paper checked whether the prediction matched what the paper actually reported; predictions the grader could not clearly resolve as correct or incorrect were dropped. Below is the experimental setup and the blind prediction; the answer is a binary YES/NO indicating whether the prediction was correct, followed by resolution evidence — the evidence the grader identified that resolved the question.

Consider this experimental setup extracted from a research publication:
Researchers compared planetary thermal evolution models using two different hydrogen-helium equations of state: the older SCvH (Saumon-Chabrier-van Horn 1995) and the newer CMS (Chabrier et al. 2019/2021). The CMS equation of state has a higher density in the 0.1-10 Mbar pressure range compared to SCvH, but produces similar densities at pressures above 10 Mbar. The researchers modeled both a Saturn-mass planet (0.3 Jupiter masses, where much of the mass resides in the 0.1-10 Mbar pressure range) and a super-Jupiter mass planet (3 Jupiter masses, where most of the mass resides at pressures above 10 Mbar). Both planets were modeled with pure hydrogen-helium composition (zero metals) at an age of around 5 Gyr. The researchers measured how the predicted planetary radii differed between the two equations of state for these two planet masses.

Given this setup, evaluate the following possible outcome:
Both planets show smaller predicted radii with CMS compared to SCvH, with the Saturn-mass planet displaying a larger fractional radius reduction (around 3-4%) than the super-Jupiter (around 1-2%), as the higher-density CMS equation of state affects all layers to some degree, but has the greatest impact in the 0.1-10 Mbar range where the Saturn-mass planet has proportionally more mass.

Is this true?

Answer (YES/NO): NO